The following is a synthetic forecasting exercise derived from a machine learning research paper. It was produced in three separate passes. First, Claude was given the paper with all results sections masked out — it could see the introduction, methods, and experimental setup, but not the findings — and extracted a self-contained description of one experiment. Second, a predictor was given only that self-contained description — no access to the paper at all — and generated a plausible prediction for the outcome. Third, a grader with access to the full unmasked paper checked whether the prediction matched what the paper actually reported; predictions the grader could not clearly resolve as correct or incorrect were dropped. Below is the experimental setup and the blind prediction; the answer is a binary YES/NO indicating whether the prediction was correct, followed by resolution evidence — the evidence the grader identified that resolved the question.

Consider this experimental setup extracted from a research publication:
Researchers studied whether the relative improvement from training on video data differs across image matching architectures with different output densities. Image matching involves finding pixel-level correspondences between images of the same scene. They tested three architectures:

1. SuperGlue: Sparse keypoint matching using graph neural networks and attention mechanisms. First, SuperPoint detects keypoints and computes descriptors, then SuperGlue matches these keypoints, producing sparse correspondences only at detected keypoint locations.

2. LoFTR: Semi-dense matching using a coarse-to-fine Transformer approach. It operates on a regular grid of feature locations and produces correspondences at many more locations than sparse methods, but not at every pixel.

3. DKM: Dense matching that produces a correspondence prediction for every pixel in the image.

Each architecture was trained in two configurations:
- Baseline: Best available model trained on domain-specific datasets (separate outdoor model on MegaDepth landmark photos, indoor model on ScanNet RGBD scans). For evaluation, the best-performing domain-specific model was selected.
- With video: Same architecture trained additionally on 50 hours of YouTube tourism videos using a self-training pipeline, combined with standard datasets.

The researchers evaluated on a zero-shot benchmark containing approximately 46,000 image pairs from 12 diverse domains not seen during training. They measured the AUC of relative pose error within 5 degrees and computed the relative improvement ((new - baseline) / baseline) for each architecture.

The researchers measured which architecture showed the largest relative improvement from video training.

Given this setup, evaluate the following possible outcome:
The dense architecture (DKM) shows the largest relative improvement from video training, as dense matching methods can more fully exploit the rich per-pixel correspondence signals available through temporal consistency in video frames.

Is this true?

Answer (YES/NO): NO